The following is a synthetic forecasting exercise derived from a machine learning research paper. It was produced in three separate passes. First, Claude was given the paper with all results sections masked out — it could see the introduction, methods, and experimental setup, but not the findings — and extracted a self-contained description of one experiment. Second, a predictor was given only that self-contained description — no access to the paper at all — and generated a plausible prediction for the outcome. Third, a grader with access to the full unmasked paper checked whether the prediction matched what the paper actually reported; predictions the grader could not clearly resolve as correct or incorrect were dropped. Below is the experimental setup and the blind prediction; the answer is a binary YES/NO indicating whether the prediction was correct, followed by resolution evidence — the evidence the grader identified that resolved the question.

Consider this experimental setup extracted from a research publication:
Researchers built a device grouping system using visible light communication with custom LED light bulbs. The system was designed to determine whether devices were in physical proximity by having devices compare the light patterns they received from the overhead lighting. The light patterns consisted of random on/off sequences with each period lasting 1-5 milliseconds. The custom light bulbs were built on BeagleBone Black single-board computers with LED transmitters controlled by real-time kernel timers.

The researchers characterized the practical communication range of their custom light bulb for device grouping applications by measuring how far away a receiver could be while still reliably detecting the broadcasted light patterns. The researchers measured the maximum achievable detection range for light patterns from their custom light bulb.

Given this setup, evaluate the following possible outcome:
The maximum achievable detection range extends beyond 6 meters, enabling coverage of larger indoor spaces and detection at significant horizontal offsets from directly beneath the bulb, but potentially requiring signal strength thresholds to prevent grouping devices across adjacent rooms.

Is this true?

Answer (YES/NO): NO